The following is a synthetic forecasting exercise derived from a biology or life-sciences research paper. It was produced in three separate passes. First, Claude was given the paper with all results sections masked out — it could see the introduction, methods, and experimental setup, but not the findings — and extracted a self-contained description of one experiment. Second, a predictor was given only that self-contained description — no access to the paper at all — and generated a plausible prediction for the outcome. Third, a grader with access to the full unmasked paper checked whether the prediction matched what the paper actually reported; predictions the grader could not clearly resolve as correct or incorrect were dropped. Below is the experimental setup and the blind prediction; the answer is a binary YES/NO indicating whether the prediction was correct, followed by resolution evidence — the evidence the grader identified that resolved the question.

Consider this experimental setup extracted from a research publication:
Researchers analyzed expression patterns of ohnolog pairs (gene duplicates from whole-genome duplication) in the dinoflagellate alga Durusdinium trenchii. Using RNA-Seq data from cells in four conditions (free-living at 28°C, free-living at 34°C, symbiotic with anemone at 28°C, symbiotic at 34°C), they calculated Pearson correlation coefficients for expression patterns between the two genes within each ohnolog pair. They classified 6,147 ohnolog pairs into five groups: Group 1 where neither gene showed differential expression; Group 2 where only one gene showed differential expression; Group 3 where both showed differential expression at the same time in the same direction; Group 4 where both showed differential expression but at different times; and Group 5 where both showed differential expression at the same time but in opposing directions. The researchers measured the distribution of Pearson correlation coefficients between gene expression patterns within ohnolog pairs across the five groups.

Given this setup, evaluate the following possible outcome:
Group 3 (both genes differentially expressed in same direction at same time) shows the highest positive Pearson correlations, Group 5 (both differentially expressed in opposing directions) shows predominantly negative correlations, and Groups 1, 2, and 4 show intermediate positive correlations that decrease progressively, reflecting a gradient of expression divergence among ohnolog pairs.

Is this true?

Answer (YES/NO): NO